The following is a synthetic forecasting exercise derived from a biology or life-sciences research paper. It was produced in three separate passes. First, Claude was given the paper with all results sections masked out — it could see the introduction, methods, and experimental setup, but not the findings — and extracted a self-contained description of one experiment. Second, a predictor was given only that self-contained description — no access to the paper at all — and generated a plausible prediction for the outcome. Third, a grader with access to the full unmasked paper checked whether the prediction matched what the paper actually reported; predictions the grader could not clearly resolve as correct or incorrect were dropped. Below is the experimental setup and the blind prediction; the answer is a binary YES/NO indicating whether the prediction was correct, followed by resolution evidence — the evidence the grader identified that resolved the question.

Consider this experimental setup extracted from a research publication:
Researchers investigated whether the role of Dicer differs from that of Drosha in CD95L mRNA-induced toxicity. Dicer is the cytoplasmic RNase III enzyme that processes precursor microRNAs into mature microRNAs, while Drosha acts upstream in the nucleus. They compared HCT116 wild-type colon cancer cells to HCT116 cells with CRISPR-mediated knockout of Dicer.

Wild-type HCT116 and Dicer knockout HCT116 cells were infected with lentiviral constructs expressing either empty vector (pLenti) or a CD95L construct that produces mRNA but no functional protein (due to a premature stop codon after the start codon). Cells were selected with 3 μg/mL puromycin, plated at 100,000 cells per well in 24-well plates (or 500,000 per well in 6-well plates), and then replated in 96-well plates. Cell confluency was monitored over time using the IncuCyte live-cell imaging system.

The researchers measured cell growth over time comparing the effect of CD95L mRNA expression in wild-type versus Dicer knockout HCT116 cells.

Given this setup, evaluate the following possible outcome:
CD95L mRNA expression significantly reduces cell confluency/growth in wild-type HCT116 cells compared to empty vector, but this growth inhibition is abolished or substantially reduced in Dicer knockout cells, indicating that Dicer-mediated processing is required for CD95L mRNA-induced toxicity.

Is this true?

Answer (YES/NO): NO